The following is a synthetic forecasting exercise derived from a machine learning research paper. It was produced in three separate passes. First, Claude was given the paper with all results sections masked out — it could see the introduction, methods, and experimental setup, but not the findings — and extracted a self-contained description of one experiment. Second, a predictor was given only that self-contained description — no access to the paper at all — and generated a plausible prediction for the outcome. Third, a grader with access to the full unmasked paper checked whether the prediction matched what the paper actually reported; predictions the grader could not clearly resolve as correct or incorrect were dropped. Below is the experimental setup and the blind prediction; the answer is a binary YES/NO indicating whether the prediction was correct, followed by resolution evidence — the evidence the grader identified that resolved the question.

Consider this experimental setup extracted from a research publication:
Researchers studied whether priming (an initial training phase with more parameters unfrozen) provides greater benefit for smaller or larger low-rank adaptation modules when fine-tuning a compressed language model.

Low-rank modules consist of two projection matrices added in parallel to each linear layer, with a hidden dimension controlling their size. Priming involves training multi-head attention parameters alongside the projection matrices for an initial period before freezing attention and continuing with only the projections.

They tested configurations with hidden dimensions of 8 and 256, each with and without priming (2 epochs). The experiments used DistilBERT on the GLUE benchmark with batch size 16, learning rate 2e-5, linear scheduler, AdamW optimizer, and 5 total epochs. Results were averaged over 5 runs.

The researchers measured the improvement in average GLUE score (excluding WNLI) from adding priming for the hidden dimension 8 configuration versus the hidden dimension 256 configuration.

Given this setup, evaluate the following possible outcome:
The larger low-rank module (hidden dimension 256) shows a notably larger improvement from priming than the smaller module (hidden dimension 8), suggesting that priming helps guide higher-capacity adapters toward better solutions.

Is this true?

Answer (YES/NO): NO